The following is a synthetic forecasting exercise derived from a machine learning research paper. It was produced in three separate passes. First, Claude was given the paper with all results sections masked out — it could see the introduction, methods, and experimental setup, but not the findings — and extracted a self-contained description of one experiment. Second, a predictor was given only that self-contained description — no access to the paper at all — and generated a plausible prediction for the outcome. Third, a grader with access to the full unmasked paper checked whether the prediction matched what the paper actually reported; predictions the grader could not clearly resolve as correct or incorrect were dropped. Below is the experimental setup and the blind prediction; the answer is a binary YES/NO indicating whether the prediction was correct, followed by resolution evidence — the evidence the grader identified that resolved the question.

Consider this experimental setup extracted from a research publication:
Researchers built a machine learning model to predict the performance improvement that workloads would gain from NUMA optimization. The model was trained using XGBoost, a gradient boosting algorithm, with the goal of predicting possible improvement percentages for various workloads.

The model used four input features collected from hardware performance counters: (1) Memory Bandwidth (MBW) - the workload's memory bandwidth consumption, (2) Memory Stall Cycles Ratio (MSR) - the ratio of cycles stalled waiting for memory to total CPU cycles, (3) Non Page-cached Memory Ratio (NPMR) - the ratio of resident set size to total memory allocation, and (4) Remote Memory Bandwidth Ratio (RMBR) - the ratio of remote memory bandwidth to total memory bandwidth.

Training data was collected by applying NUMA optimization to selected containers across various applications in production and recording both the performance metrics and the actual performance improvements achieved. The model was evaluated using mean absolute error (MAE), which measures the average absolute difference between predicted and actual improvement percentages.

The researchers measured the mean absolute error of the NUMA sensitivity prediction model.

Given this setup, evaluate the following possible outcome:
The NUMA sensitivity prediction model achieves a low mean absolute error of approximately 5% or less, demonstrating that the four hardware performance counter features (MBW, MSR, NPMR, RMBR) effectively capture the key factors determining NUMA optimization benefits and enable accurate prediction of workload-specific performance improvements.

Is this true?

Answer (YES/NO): YES